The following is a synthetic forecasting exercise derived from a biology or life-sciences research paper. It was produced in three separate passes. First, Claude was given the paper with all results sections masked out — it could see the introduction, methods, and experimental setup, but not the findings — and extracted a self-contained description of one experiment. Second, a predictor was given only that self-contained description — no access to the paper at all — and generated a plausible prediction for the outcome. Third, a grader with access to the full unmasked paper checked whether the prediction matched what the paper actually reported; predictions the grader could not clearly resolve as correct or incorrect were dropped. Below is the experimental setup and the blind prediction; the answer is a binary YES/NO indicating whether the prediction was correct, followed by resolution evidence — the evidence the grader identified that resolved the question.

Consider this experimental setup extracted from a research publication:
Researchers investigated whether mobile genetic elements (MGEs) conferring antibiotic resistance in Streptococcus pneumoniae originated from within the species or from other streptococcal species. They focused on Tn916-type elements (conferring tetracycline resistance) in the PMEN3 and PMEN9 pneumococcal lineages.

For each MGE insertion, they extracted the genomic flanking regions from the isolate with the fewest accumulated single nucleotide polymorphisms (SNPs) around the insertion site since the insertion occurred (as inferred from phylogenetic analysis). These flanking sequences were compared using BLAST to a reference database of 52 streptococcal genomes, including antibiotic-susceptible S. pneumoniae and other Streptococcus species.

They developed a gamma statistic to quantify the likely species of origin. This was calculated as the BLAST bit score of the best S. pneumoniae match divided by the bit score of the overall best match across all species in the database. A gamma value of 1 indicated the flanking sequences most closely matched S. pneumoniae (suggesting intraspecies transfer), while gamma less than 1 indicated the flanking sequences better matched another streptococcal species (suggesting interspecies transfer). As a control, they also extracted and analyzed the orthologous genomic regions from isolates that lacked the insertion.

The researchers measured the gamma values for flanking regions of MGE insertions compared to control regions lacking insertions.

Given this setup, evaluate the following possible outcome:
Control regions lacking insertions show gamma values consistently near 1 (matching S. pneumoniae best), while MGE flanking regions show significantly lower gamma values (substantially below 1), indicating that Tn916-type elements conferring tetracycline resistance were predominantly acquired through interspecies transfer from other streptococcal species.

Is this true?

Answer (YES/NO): NO